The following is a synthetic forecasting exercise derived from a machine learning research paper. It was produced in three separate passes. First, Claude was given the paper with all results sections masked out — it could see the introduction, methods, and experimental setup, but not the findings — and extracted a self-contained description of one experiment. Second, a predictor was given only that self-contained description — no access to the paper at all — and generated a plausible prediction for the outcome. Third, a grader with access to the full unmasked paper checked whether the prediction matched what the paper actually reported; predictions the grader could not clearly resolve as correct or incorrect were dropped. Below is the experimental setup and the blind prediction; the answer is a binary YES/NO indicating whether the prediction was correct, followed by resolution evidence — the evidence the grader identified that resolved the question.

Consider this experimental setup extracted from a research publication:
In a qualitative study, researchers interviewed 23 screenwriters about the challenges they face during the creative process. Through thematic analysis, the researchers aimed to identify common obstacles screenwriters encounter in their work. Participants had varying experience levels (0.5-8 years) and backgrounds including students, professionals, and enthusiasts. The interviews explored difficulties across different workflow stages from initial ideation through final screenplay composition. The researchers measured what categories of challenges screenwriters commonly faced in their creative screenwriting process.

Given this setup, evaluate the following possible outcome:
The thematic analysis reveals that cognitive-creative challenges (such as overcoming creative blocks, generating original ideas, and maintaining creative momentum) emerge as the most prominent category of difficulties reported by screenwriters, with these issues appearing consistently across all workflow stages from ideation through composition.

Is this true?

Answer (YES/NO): NO